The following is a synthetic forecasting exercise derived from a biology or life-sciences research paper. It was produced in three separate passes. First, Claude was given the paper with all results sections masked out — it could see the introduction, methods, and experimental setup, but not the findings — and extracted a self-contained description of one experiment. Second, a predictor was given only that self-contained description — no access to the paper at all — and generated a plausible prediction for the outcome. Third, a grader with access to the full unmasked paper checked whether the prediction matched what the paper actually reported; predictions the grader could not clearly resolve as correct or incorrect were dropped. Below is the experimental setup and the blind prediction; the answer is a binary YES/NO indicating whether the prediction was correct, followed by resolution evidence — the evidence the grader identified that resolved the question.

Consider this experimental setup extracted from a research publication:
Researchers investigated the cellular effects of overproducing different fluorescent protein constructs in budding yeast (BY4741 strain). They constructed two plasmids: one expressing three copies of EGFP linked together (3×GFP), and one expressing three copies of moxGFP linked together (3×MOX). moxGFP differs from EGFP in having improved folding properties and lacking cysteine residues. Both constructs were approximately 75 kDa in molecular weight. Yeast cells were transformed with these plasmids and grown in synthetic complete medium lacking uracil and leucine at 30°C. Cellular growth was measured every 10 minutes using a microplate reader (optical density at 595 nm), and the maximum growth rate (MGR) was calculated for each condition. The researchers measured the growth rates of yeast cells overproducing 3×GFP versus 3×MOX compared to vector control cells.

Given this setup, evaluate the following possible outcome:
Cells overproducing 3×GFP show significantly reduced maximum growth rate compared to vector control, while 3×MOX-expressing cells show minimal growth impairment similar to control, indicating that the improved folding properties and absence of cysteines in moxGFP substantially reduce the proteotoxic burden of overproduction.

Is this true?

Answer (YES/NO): NO